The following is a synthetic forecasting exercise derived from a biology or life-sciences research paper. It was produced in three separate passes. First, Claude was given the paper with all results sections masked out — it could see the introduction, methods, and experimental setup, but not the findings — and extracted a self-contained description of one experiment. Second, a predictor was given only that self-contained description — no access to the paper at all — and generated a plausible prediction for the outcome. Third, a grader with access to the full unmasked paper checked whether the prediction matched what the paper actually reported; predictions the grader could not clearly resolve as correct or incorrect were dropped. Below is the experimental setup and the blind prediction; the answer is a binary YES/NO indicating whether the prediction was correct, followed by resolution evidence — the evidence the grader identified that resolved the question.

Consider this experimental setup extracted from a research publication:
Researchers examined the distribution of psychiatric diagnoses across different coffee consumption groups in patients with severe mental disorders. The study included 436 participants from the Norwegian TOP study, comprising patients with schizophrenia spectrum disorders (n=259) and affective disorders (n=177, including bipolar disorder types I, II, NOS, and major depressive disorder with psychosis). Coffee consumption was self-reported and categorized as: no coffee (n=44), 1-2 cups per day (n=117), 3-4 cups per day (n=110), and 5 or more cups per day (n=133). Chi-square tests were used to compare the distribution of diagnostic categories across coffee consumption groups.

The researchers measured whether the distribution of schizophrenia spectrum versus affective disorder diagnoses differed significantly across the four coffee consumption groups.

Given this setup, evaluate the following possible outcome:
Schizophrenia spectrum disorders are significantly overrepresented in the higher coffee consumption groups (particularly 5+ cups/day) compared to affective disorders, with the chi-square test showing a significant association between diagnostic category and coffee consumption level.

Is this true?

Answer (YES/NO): YES